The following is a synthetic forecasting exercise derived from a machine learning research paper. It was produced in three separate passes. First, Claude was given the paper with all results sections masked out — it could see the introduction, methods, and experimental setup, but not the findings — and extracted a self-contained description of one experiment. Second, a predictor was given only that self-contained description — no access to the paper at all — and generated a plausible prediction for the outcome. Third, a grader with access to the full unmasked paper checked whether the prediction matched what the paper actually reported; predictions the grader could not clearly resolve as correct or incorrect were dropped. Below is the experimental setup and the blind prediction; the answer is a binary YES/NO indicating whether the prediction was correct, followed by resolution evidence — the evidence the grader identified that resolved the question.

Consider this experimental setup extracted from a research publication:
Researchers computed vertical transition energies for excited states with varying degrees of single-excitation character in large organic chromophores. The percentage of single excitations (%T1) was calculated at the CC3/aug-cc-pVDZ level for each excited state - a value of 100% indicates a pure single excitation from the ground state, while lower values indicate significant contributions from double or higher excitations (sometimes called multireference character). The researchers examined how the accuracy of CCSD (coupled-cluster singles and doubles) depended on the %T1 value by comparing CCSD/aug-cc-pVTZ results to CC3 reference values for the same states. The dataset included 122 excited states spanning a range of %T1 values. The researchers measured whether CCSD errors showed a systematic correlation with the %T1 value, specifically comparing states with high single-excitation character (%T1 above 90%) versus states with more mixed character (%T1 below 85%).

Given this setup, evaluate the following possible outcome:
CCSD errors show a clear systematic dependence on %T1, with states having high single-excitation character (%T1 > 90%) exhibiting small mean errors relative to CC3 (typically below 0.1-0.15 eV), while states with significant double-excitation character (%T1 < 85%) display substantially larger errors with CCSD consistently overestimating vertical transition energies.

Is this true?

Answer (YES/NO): NO